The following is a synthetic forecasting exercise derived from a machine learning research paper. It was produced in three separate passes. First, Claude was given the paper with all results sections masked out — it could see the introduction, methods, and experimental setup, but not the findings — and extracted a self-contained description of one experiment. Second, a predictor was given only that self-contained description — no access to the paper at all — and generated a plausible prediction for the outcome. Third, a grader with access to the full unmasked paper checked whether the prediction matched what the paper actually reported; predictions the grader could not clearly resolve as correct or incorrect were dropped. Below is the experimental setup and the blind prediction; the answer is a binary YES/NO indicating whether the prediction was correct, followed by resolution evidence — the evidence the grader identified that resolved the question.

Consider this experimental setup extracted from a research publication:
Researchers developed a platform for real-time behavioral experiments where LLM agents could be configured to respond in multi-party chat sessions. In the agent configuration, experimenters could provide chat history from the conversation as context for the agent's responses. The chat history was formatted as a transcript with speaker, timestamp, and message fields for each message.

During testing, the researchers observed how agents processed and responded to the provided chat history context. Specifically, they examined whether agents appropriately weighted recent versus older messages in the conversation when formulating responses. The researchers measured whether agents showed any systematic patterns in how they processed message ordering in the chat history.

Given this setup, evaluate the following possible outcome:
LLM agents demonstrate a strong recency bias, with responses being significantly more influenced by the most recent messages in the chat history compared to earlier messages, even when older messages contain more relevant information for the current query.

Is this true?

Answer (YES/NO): NO